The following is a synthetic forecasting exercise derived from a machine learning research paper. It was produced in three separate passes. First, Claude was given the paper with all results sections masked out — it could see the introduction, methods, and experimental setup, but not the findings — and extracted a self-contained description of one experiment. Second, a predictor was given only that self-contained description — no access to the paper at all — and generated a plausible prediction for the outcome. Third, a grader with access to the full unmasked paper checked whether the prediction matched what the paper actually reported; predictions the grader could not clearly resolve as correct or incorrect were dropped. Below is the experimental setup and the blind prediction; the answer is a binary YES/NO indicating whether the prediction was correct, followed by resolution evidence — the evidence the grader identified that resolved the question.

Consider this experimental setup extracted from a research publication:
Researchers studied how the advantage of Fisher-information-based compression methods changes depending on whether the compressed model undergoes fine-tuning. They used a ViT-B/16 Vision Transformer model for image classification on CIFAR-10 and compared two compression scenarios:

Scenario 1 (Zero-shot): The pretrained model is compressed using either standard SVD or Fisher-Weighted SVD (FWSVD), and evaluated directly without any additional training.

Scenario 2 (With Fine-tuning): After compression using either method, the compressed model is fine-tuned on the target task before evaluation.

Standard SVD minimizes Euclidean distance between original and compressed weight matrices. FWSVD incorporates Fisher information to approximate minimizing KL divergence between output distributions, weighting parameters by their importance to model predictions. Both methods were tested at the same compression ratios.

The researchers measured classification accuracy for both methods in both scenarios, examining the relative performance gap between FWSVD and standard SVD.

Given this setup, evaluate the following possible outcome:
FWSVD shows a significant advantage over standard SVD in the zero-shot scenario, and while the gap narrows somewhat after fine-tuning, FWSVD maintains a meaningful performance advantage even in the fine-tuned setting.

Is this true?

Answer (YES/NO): NO